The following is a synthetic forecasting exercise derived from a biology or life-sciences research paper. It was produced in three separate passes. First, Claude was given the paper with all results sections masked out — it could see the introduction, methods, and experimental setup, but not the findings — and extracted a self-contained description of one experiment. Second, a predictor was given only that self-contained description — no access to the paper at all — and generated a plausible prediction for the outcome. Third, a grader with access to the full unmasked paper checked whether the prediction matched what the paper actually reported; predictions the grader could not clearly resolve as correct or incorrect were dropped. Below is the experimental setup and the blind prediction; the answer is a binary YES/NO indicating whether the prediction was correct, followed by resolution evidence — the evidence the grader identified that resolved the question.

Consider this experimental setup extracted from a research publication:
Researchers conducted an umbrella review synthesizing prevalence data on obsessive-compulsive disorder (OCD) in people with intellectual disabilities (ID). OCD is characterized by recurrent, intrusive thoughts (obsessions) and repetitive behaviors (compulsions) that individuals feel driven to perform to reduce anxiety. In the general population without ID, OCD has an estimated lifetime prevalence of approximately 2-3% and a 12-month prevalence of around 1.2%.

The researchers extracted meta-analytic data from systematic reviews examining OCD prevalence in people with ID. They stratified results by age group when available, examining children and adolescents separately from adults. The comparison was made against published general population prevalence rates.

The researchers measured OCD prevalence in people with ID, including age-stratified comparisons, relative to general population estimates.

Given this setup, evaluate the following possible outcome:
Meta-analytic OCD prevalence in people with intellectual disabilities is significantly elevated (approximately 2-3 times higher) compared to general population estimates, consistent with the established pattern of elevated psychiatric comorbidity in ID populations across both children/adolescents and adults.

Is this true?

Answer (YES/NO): NO